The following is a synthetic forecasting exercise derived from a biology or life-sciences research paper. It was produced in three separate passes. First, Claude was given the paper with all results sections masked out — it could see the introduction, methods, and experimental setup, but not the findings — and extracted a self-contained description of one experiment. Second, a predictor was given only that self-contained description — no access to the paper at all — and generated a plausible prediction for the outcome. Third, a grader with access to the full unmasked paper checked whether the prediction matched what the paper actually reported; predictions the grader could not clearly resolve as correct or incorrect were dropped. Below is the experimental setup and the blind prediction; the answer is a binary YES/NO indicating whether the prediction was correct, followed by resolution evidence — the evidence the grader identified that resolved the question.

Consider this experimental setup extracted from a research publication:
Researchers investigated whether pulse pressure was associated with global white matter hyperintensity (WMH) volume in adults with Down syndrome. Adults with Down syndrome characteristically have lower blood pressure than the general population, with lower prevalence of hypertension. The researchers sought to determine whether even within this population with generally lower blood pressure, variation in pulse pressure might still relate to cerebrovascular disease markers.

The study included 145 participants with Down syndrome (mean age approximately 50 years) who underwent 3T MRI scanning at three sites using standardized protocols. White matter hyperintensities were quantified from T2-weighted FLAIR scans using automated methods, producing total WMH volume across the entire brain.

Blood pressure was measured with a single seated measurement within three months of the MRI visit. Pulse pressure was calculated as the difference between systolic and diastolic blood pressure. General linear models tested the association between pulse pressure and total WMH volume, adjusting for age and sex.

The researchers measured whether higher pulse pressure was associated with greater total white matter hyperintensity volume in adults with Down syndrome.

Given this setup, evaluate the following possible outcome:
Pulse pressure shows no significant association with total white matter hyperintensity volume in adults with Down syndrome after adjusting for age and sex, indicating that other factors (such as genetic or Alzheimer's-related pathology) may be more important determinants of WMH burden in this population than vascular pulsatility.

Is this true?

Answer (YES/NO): NO